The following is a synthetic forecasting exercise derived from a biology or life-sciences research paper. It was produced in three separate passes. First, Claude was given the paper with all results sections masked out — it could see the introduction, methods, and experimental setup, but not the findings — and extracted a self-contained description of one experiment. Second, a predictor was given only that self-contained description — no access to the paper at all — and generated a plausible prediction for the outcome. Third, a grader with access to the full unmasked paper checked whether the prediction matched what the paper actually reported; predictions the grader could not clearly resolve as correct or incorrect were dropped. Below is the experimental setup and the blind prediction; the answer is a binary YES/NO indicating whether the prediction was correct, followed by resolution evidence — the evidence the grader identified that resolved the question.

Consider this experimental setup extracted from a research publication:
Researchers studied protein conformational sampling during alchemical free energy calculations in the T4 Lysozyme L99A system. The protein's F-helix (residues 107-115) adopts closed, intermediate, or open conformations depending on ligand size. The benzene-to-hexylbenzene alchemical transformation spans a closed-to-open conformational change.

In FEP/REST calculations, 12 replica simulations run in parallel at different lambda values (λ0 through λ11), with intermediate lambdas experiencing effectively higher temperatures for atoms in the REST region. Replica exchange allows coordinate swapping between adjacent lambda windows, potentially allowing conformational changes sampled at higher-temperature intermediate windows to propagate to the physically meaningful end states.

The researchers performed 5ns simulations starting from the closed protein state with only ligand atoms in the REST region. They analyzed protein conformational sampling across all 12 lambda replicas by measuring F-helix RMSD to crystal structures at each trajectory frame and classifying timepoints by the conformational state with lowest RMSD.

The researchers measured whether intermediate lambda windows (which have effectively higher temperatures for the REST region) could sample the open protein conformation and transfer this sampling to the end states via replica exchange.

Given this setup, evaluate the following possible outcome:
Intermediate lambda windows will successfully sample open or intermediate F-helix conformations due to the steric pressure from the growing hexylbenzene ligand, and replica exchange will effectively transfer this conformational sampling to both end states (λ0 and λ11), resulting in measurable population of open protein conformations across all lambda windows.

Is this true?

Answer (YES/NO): NO